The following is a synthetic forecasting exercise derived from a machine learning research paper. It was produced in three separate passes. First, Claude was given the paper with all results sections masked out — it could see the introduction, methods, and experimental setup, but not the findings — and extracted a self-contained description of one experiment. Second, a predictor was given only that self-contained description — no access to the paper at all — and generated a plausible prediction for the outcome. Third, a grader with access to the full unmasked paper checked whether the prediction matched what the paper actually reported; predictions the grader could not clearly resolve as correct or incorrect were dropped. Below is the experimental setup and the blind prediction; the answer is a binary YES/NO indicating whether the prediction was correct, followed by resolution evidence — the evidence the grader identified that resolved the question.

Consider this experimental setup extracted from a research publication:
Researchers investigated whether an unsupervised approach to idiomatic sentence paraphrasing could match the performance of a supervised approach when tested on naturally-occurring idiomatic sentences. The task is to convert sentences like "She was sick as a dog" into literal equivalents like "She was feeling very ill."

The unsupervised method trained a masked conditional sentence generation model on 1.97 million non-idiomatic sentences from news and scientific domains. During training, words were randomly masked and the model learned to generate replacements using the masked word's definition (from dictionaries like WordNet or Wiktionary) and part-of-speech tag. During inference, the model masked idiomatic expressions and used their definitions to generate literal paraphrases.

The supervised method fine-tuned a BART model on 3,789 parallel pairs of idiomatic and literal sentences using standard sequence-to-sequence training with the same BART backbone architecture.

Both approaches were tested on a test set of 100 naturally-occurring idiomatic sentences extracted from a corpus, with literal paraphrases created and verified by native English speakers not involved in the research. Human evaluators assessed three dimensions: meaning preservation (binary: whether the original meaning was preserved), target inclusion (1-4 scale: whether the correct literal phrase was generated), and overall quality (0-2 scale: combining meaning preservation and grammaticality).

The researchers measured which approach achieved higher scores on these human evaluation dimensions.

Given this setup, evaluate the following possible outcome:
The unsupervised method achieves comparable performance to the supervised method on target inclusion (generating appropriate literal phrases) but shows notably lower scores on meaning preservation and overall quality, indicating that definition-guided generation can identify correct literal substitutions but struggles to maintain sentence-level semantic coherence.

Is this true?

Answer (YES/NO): NO